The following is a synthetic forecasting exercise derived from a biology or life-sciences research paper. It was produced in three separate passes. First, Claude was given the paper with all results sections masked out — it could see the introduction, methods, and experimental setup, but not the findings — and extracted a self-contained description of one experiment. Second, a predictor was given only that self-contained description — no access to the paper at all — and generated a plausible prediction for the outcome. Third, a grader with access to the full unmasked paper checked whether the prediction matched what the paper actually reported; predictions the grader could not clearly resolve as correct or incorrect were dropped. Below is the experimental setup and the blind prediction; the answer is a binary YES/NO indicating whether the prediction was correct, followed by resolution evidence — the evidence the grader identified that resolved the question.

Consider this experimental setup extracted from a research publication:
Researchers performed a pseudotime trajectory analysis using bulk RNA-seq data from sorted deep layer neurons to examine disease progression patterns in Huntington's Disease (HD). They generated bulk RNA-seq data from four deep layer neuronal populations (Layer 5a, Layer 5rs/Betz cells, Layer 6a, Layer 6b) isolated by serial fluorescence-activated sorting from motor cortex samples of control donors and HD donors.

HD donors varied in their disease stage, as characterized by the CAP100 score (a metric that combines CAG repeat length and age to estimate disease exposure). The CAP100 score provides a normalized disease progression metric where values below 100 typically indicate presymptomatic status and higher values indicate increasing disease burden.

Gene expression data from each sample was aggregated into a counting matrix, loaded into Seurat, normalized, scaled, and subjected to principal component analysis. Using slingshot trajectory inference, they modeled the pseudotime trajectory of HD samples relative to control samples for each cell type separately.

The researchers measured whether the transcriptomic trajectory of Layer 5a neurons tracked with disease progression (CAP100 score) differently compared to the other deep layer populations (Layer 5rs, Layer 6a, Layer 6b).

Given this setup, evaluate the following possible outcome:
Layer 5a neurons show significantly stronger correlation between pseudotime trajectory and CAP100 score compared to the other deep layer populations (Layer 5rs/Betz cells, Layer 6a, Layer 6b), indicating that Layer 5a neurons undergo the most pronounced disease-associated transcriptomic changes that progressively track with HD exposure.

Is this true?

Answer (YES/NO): NO